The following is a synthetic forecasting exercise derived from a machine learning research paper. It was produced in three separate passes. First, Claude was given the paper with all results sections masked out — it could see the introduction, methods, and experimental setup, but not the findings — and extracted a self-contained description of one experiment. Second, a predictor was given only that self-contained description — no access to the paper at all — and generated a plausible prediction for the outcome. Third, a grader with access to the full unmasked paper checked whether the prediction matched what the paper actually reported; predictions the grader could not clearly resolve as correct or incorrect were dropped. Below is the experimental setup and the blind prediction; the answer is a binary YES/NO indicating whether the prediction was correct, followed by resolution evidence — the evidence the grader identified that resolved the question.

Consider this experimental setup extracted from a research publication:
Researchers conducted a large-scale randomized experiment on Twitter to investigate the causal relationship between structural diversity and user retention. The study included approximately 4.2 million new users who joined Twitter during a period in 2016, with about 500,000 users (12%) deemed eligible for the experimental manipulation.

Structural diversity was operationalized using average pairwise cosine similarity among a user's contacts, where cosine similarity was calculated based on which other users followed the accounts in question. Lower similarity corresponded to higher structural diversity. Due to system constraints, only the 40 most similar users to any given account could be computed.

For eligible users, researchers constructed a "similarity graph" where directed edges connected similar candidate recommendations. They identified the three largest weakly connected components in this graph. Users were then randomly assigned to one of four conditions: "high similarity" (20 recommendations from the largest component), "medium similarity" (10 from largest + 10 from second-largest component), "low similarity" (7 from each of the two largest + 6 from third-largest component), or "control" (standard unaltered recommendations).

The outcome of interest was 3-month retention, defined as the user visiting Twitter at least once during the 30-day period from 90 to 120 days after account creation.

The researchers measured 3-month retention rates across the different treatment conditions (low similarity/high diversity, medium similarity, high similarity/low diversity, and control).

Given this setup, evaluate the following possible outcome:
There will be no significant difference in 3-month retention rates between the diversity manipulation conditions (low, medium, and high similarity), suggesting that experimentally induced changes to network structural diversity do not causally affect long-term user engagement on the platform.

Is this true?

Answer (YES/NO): YES